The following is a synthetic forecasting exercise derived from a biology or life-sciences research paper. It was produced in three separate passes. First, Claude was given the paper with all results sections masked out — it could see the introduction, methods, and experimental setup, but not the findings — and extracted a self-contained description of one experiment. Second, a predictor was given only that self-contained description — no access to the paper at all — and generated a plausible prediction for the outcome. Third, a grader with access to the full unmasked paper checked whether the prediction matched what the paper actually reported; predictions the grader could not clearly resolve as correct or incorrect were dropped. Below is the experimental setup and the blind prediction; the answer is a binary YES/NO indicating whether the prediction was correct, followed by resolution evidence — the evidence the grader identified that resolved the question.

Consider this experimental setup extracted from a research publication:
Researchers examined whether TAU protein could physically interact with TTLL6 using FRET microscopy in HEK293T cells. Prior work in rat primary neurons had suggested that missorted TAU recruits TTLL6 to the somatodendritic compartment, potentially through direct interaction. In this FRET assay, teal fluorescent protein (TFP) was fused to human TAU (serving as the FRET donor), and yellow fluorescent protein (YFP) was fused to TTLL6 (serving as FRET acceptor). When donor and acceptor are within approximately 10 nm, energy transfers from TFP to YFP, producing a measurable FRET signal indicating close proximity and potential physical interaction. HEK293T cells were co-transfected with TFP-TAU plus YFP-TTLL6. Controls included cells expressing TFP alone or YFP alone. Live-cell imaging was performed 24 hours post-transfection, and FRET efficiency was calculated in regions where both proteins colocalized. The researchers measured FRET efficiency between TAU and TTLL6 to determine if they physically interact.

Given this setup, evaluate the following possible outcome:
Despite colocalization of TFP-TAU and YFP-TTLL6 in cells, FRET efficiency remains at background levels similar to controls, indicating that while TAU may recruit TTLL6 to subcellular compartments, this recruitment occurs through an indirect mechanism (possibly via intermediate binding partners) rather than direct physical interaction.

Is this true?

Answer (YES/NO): YES